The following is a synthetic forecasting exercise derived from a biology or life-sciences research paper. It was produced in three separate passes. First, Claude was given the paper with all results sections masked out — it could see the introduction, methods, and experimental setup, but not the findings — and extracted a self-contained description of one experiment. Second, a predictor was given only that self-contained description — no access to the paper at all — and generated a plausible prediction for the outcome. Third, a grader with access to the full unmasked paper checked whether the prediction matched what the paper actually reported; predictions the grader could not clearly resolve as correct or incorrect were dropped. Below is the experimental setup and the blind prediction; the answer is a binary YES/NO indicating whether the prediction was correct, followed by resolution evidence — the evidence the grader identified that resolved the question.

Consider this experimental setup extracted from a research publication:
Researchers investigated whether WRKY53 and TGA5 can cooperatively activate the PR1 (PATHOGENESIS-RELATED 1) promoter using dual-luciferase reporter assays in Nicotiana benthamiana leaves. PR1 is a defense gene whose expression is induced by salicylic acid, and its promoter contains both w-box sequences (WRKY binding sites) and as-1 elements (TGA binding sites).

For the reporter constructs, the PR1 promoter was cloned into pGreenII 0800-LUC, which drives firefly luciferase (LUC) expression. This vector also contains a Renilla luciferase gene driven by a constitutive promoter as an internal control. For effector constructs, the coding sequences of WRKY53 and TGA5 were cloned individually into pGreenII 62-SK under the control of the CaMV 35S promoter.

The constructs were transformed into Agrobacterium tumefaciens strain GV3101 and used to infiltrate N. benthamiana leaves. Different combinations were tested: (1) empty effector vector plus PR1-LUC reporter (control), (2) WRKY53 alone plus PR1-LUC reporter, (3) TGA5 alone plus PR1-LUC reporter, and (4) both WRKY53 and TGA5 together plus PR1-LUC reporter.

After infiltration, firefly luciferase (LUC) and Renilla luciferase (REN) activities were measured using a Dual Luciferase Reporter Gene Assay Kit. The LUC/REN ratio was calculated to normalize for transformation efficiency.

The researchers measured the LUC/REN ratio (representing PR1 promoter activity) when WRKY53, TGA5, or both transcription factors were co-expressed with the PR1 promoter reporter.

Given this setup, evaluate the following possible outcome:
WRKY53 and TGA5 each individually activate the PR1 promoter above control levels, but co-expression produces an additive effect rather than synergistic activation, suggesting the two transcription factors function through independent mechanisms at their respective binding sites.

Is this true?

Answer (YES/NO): NO